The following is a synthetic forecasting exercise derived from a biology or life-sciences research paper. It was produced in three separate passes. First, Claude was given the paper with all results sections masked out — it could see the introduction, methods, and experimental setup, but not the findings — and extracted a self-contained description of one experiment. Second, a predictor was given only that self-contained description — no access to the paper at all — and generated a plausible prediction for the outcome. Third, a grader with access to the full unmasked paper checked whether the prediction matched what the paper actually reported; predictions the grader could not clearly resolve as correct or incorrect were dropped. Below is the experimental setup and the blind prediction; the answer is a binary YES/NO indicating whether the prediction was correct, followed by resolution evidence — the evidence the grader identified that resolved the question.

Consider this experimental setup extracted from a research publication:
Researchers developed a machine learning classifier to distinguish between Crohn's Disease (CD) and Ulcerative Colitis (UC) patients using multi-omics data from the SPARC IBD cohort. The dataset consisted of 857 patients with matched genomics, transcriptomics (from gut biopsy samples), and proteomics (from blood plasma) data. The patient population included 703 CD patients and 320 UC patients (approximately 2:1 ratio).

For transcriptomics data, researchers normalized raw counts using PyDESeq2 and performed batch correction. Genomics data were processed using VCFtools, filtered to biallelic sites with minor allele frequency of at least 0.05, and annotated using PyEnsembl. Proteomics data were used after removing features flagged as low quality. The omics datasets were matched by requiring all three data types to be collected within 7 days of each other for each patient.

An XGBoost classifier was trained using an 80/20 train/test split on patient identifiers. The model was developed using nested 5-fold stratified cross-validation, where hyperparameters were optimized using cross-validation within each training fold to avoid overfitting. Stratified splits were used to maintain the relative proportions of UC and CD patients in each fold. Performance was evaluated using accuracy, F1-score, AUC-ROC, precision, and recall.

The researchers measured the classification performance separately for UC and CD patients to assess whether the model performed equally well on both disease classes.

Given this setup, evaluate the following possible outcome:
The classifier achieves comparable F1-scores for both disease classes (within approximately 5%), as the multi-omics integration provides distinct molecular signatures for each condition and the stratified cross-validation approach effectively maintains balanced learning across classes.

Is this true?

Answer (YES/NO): NO